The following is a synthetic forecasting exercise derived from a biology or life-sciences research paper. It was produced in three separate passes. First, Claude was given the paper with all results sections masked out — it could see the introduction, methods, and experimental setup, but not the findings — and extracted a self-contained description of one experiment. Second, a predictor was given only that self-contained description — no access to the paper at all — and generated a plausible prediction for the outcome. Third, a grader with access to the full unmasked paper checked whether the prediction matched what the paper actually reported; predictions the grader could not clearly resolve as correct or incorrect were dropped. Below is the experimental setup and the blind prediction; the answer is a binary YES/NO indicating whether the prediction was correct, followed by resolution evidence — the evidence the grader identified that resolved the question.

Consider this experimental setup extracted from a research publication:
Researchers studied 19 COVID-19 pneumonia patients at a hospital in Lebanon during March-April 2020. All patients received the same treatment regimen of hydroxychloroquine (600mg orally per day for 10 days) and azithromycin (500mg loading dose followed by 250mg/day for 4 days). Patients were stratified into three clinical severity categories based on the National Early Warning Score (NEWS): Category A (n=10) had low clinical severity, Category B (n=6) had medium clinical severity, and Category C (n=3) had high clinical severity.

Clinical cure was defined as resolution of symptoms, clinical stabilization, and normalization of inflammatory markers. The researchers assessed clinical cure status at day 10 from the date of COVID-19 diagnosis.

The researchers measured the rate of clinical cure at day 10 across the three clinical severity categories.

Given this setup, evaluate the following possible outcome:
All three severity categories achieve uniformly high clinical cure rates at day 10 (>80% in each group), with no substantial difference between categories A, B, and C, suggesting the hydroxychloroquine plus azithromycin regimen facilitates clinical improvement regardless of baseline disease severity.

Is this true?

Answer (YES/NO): NO